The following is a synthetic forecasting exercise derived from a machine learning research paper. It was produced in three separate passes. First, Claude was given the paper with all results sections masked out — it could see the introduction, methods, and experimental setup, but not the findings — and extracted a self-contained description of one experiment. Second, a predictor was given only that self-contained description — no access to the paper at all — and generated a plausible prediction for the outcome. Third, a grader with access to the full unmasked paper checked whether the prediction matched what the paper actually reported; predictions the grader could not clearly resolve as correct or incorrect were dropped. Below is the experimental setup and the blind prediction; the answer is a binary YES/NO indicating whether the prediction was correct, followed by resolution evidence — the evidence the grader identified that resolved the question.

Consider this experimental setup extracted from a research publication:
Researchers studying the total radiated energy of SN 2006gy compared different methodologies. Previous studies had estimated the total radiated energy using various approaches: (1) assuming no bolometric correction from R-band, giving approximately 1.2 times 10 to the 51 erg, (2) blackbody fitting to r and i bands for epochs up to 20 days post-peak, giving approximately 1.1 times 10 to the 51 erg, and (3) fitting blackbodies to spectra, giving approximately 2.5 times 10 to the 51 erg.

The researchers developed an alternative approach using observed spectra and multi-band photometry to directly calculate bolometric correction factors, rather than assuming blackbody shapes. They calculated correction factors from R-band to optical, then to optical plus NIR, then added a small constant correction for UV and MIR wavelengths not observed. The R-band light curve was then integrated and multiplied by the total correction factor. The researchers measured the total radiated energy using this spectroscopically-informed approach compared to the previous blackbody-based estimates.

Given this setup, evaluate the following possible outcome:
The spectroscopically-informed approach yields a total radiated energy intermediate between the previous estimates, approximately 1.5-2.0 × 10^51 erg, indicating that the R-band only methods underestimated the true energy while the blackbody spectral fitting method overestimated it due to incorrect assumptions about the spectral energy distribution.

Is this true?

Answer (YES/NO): NO